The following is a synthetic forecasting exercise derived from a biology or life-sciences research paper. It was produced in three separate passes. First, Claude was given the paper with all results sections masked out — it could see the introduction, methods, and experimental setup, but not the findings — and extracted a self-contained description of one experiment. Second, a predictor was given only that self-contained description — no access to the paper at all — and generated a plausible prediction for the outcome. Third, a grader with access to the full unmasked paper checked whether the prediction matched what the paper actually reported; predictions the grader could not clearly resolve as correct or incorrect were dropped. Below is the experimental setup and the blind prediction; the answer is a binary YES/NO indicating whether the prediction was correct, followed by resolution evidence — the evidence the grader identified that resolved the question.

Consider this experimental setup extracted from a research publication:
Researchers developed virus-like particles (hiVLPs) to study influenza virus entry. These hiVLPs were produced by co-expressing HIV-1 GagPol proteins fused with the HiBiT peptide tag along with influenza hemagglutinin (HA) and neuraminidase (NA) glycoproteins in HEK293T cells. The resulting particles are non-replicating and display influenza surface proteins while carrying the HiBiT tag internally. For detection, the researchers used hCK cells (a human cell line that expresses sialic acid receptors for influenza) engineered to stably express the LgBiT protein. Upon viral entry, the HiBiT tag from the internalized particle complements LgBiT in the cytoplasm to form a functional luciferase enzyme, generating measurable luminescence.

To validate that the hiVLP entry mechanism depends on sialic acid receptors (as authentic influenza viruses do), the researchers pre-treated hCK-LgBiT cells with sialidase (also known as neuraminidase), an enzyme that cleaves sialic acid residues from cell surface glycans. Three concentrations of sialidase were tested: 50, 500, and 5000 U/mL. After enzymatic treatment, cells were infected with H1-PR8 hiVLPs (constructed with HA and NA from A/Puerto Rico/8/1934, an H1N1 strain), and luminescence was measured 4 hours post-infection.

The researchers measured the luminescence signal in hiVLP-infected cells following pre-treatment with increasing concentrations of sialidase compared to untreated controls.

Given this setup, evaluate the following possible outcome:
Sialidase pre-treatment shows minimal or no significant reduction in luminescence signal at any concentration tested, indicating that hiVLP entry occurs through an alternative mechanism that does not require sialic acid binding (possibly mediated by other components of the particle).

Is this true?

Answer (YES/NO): NO